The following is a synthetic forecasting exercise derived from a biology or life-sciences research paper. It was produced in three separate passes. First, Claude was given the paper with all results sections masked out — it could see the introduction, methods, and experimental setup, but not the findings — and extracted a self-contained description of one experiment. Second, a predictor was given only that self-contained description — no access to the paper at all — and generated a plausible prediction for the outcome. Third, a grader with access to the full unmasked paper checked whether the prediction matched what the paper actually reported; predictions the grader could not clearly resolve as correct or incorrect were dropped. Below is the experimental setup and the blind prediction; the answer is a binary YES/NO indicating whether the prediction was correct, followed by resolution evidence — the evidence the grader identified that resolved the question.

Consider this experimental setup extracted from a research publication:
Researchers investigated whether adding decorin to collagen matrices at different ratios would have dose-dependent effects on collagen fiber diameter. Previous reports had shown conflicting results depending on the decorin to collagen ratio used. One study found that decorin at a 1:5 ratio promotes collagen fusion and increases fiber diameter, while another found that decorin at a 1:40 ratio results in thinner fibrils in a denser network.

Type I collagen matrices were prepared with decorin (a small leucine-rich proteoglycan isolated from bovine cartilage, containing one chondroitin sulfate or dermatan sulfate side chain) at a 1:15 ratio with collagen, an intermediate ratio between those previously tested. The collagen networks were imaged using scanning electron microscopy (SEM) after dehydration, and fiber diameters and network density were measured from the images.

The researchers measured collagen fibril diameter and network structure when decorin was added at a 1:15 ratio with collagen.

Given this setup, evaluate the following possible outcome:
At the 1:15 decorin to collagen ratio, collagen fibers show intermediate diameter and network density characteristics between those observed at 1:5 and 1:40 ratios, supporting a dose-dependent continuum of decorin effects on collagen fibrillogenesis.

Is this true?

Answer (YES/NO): NO